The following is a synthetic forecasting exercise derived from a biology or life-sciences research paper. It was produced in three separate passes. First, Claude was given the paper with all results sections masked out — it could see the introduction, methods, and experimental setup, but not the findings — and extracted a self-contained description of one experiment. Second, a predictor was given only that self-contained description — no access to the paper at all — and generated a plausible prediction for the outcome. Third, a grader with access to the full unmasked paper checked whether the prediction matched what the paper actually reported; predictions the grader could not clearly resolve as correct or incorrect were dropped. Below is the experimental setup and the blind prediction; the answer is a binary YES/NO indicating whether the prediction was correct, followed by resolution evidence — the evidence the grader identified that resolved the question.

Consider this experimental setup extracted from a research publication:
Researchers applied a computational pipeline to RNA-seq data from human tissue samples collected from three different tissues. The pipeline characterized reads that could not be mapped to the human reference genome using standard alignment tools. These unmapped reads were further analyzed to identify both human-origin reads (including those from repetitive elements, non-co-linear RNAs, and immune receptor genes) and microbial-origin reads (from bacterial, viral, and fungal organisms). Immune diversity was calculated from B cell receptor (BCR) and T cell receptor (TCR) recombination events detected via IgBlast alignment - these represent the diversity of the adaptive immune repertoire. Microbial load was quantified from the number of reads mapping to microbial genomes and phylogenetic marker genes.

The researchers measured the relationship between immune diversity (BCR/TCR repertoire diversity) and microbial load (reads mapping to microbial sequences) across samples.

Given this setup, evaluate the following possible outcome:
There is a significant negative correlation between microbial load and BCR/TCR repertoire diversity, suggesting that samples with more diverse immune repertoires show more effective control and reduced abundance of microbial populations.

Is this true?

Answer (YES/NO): NO